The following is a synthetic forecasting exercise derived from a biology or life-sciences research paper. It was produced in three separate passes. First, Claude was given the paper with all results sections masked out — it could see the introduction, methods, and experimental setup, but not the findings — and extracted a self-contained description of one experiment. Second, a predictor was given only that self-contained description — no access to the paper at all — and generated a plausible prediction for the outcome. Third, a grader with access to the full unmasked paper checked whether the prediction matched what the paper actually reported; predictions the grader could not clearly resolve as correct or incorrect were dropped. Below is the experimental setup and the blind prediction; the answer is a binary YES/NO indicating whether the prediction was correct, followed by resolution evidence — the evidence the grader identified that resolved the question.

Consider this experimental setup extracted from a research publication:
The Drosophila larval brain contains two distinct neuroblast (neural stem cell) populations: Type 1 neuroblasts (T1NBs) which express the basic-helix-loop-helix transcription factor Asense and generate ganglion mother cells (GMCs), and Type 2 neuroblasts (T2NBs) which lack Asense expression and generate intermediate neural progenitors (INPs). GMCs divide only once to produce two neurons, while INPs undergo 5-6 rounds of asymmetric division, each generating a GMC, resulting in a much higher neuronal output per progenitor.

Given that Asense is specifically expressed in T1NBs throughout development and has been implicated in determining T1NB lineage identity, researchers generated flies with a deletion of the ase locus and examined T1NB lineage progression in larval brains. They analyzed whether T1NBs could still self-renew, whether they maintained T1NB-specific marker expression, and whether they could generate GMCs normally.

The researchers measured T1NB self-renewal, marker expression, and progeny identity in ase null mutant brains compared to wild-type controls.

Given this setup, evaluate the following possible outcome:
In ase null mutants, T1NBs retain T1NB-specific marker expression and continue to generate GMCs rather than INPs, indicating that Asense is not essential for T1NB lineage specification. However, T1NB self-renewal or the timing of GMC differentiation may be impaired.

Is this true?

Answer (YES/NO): NO